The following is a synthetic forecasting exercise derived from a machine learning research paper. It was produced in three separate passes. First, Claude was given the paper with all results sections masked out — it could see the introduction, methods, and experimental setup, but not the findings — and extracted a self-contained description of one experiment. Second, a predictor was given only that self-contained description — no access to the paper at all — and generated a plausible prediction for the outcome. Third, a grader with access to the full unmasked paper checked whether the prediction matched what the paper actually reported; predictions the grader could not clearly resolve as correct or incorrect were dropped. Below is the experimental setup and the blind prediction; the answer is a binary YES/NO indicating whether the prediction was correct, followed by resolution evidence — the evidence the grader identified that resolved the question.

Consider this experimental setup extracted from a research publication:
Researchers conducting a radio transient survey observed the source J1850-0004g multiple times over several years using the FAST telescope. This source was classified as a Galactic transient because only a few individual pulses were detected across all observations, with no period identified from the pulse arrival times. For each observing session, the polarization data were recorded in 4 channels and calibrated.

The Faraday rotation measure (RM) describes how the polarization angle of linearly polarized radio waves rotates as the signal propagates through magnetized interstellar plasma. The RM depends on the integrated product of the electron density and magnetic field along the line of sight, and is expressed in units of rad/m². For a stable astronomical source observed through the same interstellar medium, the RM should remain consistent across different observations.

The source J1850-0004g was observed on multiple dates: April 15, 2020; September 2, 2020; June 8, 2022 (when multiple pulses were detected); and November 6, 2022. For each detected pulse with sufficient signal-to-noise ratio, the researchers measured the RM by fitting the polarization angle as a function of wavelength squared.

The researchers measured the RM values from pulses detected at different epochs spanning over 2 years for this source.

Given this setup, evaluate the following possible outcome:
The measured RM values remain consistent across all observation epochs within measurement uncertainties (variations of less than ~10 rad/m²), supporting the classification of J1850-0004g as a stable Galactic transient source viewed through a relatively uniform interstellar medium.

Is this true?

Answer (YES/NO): NO